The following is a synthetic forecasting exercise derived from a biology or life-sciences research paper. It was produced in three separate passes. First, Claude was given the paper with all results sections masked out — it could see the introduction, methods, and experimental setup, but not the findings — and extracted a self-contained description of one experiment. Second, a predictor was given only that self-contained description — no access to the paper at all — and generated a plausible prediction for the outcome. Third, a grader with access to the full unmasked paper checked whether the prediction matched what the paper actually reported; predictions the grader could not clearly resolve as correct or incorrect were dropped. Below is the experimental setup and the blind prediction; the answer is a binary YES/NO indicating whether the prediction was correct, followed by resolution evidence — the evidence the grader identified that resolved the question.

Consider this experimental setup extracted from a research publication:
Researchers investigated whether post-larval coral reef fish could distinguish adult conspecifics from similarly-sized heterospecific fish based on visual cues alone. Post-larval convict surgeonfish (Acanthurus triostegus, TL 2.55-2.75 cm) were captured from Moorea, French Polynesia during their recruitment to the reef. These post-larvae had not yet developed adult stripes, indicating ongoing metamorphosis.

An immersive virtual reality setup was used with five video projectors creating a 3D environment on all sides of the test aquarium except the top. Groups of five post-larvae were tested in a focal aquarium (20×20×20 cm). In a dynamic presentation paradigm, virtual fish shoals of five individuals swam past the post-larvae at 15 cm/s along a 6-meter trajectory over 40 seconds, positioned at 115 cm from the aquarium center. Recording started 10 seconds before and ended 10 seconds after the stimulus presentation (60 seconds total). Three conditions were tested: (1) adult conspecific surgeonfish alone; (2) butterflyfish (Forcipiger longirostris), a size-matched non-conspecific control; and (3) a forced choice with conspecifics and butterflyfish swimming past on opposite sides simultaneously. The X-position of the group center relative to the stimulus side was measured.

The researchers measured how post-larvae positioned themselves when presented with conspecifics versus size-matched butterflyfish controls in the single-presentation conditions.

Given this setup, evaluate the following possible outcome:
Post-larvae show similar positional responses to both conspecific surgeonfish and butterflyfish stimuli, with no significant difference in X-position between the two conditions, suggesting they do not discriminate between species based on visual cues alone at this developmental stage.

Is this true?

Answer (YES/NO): NO